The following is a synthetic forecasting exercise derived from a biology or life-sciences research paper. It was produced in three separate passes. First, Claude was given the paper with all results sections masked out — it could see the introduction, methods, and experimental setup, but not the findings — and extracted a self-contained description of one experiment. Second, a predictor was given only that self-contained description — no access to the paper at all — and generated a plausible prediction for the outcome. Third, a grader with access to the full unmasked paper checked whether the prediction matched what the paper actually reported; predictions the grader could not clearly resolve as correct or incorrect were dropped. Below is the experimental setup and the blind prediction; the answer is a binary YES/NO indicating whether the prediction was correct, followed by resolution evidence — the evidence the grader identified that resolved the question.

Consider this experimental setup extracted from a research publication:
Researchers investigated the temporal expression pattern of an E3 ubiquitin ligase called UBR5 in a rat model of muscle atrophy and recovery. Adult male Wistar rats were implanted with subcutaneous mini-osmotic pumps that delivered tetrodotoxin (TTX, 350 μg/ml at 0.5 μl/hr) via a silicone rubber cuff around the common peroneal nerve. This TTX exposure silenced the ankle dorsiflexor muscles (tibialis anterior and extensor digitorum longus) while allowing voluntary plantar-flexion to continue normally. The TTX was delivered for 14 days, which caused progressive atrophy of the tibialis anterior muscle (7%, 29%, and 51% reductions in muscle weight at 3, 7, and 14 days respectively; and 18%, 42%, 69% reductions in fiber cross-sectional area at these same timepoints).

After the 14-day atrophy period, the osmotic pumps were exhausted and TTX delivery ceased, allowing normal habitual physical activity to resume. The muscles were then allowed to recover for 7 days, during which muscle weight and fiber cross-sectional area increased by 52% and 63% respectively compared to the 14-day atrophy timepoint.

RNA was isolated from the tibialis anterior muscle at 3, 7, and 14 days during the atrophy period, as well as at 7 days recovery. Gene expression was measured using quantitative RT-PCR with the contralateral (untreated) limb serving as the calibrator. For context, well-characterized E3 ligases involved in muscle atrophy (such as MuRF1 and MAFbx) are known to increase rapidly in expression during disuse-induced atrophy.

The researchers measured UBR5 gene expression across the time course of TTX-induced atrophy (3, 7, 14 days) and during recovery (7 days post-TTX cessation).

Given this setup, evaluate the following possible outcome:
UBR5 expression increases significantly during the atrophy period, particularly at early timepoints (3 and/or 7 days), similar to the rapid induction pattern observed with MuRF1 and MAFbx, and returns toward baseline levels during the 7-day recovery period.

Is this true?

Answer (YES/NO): NO